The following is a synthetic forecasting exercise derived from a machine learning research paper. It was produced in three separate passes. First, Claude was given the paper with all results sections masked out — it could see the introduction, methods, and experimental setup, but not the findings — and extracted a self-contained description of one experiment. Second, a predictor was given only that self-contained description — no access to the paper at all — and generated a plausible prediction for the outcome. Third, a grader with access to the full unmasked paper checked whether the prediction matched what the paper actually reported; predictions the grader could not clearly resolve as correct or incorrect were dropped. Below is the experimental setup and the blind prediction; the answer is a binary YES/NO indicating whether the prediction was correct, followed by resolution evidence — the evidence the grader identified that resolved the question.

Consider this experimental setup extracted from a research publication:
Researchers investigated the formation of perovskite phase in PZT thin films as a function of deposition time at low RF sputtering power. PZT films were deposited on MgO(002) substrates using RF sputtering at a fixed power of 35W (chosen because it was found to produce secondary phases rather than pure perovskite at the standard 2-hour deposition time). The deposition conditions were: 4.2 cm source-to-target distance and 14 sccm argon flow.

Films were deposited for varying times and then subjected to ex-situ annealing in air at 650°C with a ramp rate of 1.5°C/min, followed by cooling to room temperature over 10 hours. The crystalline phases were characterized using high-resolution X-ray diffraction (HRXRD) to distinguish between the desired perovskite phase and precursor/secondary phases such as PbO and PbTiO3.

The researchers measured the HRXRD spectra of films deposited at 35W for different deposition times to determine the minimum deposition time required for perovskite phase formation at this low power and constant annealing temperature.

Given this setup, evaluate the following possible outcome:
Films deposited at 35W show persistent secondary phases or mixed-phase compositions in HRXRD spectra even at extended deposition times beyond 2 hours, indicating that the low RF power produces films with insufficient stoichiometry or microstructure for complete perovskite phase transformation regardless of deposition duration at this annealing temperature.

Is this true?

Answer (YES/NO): NO